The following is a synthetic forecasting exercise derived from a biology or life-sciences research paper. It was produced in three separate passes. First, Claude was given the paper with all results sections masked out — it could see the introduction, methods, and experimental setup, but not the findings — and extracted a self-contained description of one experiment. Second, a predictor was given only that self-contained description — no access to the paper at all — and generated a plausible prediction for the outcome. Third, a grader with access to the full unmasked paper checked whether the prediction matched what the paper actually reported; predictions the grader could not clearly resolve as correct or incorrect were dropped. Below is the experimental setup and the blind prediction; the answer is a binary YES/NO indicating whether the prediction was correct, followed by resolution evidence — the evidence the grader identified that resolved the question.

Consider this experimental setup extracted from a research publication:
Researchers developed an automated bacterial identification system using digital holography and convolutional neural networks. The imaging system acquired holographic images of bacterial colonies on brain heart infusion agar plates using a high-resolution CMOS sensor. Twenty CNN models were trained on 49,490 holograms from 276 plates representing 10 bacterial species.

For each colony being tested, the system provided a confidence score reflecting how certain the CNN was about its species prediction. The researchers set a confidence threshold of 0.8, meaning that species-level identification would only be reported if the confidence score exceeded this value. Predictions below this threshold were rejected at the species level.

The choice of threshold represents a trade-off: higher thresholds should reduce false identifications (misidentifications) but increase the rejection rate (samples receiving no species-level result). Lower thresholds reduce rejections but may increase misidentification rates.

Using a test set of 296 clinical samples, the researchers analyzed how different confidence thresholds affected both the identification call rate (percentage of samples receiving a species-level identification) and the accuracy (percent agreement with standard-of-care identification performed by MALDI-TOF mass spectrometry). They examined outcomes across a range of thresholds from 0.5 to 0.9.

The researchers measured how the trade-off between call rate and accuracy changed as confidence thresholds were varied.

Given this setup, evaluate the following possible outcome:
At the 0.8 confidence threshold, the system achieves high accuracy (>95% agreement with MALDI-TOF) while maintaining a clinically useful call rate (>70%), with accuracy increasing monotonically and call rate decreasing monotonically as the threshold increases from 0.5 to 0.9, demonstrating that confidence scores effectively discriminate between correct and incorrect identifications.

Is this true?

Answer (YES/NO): YES